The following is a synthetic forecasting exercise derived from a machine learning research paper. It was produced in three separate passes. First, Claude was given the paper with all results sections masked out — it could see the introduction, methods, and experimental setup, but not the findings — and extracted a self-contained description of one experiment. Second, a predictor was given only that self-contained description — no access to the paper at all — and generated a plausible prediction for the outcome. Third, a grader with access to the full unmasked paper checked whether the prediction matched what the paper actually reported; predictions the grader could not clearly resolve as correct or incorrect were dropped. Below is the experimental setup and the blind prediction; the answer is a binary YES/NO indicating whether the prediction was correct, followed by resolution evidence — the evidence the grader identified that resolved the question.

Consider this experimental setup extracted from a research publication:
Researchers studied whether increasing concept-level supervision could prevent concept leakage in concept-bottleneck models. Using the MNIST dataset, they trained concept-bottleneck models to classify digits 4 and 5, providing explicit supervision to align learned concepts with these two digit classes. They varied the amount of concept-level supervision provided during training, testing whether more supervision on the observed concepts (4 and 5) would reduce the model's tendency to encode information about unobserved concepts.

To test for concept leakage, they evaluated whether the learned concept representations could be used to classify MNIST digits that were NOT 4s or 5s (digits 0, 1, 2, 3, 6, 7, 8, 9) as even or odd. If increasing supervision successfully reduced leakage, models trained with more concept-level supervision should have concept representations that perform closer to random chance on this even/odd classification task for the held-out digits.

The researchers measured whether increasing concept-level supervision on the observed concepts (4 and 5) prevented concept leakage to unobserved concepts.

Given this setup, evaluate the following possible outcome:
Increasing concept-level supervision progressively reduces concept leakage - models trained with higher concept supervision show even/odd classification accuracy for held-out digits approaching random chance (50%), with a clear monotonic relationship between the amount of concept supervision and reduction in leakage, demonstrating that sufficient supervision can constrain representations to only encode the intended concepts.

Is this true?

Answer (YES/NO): NO